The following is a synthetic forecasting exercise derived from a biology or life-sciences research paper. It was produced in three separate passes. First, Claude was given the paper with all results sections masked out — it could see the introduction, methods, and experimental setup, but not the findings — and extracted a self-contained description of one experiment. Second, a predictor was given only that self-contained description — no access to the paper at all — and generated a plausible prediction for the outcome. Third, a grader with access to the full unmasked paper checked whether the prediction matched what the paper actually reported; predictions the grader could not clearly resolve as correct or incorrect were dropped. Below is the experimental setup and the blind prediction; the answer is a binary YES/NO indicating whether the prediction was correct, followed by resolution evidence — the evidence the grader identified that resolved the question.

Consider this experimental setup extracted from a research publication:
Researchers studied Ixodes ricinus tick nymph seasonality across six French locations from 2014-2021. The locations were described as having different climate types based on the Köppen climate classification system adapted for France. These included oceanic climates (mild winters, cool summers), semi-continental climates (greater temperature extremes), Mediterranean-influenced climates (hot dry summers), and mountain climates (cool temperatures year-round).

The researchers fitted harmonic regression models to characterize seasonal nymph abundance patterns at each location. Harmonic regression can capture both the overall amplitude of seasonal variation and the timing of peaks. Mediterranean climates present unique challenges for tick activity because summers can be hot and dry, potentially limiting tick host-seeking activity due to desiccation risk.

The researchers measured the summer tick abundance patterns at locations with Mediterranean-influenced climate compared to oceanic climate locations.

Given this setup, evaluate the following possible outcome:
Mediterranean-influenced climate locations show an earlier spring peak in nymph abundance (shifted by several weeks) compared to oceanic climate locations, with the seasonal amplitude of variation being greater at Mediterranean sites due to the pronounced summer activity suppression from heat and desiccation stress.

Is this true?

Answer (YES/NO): NO